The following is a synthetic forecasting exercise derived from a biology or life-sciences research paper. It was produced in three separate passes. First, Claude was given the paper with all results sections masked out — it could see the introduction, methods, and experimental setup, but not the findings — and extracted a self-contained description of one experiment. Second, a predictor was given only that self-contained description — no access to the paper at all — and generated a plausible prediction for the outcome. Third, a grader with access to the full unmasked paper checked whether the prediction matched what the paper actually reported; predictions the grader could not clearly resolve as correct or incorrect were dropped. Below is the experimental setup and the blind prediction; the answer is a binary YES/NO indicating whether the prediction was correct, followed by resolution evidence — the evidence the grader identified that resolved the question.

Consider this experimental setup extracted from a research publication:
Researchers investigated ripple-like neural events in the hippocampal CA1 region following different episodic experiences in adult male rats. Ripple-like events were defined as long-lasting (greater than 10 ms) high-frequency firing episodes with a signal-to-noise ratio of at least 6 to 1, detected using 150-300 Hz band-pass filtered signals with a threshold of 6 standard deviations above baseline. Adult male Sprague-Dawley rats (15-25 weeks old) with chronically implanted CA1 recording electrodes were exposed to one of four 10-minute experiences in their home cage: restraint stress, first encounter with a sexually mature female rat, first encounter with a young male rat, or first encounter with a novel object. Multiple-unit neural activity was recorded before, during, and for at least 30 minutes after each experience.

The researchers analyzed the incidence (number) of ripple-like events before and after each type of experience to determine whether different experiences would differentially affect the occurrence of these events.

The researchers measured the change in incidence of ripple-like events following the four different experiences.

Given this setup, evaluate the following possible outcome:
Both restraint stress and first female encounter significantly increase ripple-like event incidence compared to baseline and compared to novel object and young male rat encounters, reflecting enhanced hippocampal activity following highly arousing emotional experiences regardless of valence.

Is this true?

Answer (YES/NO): YES